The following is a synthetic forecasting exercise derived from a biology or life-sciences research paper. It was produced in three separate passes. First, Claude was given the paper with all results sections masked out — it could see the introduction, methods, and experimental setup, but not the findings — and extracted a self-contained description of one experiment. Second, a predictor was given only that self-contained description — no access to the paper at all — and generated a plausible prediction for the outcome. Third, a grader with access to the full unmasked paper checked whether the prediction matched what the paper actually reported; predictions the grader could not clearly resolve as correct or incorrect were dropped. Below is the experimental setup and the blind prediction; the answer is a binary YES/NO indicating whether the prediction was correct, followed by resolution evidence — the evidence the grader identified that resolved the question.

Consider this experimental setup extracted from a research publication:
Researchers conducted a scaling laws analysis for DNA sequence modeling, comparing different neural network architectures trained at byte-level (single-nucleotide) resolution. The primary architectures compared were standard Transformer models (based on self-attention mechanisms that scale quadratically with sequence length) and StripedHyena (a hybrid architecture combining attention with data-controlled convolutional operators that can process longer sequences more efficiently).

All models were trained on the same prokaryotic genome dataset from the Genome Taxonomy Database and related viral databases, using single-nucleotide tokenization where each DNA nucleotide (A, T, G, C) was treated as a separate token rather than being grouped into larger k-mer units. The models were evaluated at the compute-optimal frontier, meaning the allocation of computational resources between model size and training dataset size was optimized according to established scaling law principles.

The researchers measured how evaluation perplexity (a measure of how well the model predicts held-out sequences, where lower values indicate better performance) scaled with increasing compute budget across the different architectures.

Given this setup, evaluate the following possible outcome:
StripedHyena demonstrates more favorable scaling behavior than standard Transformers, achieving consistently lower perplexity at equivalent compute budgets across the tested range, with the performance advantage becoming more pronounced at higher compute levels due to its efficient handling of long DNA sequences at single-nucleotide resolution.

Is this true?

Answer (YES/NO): YES